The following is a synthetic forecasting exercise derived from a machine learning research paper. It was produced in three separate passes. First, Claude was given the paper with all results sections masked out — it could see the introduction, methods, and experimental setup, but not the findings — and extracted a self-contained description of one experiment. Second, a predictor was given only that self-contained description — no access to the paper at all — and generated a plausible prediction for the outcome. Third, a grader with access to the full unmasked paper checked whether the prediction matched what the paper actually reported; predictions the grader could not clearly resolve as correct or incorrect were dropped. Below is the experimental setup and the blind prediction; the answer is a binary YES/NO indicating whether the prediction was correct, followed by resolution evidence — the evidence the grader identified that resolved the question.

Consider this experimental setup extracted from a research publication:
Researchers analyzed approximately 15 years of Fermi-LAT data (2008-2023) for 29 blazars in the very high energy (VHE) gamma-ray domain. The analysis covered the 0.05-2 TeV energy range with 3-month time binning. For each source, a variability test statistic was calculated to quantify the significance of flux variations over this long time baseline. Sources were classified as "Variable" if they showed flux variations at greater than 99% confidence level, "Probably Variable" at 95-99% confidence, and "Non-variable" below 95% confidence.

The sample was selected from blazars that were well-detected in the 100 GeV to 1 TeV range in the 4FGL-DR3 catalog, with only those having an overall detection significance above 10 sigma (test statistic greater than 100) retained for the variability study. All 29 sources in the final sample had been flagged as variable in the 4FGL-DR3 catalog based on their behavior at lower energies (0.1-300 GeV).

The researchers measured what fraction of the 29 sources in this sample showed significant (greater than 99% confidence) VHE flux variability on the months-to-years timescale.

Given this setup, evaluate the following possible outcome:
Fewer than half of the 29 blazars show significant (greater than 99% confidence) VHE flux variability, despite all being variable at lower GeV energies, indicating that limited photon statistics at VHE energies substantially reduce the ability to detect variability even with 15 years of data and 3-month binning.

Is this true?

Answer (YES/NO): YES